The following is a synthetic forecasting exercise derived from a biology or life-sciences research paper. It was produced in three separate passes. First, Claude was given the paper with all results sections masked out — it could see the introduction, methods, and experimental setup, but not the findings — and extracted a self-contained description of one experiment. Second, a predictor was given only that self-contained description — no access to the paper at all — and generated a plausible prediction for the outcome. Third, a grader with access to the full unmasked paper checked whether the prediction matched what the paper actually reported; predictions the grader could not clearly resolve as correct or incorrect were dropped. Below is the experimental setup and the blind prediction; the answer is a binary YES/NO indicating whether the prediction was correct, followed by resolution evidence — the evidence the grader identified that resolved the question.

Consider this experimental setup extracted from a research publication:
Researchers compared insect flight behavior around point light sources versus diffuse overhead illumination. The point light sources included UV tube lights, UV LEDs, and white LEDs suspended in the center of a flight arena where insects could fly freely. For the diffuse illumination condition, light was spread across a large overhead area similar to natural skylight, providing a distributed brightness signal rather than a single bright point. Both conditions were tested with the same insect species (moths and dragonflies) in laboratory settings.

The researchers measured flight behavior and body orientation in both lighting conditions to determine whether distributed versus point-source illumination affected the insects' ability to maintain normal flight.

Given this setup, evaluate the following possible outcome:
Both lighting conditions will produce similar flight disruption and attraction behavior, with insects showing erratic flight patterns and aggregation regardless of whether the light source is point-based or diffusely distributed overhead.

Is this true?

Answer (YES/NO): NO